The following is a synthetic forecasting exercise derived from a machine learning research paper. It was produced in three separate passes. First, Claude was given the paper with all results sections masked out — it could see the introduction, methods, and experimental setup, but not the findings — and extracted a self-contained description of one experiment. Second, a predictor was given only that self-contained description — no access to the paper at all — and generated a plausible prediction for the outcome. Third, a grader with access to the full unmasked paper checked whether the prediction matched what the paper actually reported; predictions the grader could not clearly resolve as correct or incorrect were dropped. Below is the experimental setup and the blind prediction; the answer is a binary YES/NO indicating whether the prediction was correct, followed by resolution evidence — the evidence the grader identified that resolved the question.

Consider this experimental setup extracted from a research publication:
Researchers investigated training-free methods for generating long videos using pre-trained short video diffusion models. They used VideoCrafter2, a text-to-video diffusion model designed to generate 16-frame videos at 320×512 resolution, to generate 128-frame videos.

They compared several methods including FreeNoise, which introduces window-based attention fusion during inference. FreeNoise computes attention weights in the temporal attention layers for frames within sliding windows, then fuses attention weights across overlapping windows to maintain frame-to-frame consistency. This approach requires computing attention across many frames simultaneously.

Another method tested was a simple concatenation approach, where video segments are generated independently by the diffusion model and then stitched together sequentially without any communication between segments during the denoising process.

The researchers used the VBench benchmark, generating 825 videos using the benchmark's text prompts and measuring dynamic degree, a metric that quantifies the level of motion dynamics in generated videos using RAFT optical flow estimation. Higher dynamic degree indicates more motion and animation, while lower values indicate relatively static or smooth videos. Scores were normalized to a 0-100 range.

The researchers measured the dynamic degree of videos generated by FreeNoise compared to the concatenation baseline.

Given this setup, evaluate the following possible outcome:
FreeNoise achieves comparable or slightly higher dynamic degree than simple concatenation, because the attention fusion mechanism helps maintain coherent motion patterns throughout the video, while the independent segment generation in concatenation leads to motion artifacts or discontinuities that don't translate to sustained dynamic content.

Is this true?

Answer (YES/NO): NO